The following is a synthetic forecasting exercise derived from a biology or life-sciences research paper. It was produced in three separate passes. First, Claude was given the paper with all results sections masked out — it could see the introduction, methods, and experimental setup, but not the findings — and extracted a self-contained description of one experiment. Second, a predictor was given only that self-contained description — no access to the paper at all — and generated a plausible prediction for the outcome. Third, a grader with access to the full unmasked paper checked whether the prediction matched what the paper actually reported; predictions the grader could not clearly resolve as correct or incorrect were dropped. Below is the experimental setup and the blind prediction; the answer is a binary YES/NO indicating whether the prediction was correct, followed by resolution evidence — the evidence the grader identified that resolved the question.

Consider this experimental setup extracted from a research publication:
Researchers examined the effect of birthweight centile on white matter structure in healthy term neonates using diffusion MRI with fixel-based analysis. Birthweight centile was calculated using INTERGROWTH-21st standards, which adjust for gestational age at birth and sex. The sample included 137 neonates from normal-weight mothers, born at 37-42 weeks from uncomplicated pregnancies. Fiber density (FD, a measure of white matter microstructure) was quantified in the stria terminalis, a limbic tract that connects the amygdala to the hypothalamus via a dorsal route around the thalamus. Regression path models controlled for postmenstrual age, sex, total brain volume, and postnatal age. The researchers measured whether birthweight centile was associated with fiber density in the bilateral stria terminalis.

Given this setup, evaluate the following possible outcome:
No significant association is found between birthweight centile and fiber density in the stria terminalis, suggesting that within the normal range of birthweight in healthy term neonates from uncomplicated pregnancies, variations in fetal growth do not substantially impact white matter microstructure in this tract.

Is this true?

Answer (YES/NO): YES